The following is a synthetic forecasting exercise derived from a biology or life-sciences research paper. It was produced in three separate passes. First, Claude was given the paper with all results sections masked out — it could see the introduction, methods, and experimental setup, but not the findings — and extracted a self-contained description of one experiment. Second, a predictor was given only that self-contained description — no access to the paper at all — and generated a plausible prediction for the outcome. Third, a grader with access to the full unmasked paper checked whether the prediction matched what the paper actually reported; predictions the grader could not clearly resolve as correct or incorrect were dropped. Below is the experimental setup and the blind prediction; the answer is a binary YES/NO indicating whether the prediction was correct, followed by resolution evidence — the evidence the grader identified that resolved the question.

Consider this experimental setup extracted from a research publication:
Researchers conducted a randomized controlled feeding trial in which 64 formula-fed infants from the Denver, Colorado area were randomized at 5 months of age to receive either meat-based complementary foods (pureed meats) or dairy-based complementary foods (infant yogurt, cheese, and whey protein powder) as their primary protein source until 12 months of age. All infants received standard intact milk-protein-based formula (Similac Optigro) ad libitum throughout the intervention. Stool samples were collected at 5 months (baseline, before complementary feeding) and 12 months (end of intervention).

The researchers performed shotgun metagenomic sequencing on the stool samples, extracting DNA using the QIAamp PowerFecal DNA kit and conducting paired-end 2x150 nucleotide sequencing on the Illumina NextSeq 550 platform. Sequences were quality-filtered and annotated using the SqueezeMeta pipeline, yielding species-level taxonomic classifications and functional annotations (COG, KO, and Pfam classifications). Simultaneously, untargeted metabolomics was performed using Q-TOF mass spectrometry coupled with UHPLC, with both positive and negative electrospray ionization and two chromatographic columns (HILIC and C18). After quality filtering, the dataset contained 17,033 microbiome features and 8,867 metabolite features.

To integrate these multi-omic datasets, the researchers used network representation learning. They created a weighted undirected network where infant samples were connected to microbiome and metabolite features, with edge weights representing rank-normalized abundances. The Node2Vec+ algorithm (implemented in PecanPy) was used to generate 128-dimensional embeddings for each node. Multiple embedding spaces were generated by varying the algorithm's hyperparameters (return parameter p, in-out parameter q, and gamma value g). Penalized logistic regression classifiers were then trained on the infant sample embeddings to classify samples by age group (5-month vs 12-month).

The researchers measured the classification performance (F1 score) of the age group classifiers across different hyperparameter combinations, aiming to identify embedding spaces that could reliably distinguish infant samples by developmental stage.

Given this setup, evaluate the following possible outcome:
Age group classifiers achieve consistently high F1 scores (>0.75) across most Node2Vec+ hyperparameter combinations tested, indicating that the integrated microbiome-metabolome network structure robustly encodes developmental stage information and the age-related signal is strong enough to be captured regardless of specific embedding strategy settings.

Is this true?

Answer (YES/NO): NO